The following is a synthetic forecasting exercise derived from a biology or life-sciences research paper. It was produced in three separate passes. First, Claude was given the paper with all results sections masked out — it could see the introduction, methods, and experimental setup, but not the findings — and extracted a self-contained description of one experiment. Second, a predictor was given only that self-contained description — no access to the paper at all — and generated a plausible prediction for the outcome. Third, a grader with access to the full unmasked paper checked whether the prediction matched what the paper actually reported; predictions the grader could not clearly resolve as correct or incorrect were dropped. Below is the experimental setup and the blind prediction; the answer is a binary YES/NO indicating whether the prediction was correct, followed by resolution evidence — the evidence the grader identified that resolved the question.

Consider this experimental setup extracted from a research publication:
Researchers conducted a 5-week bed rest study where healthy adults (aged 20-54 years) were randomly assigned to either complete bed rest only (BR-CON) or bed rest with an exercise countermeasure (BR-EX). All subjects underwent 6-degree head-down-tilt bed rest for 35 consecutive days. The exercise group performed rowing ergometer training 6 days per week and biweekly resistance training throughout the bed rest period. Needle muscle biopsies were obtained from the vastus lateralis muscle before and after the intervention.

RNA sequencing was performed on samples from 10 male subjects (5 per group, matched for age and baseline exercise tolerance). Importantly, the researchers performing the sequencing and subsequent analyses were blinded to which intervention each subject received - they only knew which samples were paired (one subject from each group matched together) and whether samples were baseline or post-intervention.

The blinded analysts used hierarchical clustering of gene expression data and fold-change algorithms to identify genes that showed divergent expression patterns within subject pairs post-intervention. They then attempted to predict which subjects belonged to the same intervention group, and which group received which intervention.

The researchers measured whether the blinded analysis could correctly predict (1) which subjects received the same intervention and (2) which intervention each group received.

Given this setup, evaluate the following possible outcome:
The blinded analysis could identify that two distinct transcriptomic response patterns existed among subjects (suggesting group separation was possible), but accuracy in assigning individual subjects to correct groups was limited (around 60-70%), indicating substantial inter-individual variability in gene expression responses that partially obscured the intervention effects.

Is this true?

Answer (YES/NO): NO